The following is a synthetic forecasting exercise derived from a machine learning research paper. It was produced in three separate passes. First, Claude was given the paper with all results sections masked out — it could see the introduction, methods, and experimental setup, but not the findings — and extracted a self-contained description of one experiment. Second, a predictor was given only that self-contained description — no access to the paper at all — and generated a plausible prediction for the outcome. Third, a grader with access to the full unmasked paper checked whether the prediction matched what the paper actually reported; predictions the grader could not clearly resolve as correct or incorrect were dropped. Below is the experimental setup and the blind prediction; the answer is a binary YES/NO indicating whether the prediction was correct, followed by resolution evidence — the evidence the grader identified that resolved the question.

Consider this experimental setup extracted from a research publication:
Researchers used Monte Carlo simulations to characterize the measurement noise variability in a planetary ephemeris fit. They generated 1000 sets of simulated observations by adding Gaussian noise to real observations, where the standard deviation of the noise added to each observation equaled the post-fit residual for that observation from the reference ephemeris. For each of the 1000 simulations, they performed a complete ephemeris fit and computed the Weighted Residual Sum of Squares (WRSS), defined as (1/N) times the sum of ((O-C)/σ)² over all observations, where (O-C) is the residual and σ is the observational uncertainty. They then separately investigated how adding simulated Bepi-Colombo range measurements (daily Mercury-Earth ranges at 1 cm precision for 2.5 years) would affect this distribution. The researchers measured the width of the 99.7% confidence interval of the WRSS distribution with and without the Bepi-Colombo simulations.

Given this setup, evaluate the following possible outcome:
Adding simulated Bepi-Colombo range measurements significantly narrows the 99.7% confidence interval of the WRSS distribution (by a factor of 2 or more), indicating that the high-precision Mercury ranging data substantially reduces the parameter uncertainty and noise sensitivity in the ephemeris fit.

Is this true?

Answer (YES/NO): YES